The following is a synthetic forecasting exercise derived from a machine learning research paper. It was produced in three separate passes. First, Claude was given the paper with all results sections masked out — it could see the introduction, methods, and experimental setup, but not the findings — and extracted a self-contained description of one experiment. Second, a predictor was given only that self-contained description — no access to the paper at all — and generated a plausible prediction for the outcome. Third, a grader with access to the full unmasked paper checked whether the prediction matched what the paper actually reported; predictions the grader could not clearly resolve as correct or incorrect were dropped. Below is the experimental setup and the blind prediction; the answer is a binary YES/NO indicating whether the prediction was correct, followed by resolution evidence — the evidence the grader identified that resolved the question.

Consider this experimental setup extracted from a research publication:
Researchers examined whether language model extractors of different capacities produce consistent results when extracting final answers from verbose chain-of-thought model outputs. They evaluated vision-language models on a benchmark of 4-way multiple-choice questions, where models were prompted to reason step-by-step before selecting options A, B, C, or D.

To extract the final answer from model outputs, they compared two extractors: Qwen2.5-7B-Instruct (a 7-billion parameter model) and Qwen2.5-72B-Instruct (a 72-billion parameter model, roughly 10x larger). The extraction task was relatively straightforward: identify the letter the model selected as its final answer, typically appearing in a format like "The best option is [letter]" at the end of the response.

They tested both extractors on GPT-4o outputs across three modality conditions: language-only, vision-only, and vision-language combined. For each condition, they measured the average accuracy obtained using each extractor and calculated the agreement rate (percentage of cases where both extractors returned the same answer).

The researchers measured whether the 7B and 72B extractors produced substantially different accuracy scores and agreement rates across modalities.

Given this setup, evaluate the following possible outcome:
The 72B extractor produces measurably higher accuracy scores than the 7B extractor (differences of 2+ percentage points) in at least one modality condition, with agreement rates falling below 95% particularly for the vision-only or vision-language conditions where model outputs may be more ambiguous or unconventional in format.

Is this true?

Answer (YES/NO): NO